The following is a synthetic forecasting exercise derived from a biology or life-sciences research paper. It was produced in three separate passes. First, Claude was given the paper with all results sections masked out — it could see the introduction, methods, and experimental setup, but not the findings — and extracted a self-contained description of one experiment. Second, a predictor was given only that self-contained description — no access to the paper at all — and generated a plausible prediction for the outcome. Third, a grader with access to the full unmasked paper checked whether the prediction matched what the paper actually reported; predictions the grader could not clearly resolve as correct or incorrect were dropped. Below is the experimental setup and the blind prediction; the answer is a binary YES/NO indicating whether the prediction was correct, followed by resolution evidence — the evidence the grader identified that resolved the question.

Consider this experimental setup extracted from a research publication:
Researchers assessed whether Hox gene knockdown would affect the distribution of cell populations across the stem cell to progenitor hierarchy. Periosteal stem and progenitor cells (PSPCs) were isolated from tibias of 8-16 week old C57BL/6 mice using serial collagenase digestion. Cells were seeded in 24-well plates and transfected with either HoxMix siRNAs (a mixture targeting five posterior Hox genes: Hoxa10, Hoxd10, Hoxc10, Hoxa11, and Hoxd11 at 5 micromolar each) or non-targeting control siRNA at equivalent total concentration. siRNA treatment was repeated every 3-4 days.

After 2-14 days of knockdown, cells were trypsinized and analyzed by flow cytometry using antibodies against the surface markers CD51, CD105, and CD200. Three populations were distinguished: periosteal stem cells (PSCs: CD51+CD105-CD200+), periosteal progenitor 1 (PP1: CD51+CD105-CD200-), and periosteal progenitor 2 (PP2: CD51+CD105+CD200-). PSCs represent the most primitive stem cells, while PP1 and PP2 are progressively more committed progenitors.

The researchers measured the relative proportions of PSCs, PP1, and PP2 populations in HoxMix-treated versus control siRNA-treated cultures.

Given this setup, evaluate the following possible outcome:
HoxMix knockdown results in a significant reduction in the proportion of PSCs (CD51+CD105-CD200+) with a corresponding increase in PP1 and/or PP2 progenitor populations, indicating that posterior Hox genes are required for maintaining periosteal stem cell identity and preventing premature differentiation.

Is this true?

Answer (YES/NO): YES